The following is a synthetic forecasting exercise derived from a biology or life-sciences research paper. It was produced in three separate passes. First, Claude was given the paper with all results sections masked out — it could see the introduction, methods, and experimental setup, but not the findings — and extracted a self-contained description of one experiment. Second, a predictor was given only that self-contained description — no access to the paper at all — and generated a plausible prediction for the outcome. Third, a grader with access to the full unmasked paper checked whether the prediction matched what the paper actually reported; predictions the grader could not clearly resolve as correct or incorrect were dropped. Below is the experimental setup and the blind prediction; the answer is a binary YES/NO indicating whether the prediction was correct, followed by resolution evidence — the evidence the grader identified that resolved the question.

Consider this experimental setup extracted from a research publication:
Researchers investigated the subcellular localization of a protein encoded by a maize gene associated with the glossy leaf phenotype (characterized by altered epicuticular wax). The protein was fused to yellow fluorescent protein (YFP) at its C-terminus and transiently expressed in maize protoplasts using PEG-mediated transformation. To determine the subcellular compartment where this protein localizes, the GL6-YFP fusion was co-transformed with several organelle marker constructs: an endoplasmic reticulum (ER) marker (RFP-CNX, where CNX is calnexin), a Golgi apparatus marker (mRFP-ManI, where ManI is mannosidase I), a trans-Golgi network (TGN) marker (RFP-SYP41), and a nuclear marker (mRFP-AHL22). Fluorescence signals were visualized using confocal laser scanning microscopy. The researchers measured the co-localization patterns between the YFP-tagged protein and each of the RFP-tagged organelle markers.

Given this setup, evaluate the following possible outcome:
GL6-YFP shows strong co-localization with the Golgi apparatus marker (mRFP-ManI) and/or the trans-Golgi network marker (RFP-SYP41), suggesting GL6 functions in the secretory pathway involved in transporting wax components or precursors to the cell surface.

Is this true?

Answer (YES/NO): YES